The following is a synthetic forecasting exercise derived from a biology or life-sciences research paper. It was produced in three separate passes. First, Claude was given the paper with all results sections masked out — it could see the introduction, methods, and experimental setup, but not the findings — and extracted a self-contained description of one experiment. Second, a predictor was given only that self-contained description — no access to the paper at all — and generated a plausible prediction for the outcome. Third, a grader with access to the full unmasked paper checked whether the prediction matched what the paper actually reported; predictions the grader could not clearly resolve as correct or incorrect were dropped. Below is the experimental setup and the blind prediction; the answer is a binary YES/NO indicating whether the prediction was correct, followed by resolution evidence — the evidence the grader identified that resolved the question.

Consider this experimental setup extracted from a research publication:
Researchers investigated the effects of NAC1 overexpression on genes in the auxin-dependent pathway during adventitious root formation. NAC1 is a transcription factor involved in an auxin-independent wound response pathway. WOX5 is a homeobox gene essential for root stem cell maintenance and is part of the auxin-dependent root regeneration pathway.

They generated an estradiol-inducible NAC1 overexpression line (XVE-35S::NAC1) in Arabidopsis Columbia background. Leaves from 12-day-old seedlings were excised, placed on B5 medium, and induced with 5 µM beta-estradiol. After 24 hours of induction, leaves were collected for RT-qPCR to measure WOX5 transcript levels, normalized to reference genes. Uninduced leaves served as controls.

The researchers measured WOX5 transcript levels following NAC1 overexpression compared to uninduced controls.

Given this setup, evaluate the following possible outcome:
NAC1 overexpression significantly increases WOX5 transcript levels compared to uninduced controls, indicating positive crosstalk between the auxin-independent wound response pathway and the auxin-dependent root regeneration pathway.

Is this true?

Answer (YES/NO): NO